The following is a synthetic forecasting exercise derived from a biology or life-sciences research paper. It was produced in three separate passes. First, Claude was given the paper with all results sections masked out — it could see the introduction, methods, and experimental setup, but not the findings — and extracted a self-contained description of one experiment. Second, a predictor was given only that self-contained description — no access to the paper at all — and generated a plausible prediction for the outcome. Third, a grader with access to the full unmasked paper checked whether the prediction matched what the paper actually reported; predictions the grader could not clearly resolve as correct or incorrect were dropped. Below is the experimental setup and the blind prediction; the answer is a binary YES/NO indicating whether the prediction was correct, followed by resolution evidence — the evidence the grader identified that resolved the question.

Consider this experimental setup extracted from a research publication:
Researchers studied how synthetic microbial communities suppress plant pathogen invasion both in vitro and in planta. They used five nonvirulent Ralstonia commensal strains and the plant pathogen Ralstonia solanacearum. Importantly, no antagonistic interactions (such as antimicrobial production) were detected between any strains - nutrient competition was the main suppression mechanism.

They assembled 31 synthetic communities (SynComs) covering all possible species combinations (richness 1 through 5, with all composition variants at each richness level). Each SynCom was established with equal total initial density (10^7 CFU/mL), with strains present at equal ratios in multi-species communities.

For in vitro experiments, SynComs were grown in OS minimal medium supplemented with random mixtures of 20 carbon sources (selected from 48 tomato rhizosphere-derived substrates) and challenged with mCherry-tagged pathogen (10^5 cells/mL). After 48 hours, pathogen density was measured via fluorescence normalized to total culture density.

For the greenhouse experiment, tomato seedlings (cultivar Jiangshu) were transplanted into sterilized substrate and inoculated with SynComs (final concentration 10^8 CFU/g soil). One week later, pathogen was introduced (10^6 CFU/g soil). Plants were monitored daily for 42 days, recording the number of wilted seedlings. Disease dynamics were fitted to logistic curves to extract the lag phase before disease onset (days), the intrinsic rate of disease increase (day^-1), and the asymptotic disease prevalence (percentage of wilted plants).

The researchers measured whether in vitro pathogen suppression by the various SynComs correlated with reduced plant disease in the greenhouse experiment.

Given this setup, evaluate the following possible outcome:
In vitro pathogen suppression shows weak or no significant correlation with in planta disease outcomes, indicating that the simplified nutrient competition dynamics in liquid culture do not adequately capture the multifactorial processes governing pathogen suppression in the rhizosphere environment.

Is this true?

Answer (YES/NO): NO